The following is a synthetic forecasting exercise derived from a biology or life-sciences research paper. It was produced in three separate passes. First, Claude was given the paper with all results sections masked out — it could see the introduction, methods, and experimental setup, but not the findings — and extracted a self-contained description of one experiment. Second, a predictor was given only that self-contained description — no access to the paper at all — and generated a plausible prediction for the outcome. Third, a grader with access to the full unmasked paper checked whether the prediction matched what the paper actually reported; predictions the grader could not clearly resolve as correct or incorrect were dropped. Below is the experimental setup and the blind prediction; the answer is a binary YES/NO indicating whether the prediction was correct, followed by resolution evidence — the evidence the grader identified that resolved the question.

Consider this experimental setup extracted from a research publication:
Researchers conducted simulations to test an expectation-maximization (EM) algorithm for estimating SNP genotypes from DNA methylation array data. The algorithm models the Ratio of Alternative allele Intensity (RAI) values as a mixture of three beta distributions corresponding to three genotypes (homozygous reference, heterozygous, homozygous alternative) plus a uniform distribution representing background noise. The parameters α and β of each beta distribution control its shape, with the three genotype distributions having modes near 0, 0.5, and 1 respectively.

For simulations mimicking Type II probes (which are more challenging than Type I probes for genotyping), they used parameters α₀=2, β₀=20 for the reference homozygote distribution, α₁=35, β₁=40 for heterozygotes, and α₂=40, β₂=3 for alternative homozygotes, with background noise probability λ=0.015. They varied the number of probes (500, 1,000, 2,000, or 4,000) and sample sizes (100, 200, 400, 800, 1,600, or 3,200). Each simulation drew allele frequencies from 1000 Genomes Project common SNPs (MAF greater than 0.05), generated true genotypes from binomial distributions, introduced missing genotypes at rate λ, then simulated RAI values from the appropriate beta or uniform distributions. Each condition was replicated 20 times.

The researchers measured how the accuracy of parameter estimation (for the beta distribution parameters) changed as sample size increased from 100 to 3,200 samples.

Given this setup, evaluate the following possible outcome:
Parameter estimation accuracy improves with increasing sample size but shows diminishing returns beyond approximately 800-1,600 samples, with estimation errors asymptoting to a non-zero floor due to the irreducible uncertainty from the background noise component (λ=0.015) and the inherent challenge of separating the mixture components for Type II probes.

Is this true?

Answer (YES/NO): YES